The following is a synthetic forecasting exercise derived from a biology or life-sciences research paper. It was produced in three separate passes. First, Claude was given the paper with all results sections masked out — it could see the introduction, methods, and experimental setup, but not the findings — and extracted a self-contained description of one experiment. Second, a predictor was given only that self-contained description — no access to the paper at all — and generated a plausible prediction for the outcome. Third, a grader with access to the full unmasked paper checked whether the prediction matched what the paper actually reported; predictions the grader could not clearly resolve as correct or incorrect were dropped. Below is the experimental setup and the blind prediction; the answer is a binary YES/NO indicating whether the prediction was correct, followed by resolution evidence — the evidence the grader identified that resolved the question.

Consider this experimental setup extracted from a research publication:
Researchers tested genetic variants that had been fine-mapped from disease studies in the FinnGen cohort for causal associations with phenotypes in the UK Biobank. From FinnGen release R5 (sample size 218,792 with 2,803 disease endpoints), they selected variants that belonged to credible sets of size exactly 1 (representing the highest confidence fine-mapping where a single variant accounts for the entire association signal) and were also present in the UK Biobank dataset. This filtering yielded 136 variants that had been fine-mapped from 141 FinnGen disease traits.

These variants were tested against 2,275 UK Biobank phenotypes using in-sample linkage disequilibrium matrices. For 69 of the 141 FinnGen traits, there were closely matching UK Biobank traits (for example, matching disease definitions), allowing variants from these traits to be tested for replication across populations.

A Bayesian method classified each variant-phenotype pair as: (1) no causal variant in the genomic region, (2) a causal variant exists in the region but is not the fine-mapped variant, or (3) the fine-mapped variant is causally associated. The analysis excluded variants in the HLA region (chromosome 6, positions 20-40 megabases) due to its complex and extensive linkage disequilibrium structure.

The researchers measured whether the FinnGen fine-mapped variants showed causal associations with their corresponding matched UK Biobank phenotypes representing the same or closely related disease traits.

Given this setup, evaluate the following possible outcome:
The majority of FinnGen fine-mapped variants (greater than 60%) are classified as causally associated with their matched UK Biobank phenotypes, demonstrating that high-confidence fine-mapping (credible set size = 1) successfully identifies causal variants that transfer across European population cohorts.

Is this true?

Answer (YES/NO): NO